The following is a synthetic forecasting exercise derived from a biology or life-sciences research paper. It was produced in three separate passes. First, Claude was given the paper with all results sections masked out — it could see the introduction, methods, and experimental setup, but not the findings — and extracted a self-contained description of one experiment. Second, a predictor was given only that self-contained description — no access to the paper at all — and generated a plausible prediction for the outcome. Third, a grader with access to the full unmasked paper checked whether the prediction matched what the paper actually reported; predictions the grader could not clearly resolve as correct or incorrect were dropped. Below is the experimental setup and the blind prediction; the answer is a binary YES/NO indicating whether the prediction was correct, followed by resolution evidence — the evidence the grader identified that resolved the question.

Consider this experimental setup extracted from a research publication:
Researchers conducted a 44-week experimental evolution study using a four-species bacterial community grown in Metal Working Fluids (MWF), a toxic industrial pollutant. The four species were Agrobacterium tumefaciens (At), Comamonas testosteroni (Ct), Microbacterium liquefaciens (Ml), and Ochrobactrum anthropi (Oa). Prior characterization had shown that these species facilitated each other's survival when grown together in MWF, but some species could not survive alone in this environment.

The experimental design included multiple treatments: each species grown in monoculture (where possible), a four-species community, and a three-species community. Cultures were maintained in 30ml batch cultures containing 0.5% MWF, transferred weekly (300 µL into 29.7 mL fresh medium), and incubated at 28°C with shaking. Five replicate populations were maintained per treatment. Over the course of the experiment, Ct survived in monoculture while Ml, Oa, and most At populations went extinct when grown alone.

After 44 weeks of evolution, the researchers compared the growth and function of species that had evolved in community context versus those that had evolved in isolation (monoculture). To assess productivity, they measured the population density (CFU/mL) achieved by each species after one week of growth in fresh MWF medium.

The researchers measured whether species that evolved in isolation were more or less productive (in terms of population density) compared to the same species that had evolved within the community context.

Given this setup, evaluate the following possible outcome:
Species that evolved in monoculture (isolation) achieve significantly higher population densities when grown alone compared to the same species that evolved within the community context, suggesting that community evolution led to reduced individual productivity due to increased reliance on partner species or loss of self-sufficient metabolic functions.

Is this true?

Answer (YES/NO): NO